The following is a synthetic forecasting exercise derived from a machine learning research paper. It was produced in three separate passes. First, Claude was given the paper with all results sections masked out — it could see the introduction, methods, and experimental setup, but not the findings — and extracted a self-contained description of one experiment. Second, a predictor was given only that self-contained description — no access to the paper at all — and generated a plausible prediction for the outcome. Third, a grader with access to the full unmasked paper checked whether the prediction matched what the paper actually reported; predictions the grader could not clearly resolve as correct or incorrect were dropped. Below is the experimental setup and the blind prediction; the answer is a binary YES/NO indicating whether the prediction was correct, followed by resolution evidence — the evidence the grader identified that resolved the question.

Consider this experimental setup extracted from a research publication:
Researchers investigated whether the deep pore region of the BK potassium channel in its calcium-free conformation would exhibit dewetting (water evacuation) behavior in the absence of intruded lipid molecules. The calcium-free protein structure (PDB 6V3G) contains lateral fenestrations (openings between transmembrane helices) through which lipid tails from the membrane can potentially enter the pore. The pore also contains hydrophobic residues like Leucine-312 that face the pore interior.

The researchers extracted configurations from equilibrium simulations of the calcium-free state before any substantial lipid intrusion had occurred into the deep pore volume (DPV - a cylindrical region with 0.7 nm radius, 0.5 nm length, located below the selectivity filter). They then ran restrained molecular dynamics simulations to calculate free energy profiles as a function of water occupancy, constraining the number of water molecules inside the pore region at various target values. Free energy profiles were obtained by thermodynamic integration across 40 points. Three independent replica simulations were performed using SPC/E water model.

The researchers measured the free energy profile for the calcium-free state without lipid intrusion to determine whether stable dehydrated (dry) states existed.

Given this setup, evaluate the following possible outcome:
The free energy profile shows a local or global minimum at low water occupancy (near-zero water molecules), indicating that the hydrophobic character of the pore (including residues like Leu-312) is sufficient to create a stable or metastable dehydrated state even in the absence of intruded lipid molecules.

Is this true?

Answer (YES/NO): NO